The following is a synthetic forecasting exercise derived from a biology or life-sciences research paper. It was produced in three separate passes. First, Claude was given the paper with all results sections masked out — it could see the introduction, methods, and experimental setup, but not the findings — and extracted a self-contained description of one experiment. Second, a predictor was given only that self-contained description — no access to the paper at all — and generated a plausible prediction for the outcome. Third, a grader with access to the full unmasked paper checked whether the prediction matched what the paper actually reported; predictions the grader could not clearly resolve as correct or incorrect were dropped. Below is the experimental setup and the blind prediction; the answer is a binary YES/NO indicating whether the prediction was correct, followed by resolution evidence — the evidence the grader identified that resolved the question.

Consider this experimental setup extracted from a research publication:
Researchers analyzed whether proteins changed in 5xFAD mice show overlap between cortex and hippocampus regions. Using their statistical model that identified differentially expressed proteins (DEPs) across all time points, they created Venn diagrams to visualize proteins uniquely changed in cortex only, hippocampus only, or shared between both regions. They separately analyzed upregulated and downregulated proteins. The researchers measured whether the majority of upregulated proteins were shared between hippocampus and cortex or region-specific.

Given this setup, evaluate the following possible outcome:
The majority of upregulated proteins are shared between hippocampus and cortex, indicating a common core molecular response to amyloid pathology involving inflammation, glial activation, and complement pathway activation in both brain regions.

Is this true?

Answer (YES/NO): NO